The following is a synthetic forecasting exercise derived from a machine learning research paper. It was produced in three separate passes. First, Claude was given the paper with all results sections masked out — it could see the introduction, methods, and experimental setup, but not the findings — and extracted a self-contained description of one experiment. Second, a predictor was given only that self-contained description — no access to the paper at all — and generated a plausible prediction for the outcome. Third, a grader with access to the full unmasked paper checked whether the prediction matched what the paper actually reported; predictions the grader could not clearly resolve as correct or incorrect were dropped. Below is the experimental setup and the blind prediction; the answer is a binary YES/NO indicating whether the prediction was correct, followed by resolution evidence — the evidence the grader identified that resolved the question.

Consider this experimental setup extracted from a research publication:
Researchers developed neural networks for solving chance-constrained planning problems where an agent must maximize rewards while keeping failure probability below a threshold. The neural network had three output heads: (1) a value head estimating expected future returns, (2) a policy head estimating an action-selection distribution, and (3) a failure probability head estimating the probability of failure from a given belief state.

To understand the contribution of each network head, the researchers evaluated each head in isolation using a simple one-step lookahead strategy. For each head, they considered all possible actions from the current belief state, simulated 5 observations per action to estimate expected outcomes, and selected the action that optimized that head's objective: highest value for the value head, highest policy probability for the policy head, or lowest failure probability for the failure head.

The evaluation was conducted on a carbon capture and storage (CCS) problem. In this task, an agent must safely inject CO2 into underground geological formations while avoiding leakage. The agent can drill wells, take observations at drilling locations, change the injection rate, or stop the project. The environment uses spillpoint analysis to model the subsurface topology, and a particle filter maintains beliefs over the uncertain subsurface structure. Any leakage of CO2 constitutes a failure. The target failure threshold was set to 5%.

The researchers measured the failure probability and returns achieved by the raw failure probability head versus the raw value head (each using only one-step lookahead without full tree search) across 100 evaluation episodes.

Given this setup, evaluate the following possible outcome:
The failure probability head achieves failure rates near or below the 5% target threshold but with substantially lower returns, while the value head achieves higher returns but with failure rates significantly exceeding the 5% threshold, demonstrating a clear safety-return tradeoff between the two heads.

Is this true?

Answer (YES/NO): YES